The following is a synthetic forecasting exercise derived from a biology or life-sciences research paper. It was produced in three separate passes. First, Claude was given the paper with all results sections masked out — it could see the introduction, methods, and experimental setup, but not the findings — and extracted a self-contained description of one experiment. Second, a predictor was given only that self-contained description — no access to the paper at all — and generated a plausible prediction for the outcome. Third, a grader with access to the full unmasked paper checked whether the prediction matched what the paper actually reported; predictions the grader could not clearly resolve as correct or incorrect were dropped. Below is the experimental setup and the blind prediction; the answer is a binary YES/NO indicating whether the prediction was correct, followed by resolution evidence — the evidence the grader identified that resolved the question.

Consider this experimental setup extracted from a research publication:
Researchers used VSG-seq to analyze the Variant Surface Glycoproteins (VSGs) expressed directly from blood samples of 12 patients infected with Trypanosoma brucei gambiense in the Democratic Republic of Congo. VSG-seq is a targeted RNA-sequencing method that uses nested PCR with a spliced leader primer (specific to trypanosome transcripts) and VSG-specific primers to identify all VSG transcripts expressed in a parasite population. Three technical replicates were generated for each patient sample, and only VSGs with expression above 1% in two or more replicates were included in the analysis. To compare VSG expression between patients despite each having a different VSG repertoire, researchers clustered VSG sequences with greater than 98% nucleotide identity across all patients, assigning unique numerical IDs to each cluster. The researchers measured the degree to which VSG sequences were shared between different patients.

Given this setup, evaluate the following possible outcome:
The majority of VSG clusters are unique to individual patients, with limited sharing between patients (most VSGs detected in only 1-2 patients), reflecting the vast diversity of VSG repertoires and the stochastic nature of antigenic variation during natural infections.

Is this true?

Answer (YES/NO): YES